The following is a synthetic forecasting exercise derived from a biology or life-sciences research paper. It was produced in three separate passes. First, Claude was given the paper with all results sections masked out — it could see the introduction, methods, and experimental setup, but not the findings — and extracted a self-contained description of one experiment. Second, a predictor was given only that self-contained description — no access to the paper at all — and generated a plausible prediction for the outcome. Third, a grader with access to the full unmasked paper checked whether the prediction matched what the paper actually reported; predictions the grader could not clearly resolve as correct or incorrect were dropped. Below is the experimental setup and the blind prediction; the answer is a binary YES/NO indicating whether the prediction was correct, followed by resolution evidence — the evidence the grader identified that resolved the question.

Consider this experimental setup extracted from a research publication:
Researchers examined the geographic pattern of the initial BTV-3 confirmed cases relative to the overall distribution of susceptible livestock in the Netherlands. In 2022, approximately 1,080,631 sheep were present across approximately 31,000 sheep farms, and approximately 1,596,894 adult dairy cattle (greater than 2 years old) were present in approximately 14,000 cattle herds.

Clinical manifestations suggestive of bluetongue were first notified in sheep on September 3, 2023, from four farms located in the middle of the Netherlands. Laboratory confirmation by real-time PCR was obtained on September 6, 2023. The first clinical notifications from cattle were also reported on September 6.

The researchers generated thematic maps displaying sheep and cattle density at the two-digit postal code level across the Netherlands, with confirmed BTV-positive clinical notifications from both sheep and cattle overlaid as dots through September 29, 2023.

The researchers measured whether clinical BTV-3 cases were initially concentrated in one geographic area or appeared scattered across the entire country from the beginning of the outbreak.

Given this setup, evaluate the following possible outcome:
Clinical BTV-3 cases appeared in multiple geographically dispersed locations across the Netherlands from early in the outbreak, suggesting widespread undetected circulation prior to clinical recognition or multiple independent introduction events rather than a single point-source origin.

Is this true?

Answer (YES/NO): NO